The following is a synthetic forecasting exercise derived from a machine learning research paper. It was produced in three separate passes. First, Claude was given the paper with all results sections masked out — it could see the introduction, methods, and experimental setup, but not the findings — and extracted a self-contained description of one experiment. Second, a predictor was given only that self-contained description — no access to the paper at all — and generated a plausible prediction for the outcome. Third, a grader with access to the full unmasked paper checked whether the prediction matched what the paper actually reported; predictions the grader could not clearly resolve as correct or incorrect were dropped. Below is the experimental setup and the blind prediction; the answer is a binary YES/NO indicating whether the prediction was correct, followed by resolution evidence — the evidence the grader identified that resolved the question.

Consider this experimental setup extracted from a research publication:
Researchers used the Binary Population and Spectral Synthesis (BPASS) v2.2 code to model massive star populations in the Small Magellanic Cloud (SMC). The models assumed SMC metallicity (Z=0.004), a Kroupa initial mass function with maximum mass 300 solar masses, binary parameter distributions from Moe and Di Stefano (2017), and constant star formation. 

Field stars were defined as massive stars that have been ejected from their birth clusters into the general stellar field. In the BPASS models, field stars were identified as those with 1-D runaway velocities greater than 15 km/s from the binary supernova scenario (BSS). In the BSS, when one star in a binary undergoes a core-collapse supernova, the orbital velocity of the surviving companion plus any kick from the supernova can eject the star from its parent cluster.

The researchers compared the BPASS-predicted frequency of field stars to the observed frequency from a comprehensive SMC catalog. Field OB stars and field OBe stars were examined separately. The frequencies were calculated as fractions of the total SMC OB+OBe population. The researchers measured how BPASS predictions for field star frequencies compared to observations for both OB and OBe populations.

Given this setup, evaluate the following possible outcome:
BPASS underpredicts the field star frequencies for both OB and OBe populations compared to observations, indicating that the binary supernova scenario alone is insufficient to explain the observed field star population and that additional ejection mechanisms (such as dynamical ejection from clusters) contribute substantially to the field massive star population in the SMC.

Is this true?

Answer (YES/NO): YES